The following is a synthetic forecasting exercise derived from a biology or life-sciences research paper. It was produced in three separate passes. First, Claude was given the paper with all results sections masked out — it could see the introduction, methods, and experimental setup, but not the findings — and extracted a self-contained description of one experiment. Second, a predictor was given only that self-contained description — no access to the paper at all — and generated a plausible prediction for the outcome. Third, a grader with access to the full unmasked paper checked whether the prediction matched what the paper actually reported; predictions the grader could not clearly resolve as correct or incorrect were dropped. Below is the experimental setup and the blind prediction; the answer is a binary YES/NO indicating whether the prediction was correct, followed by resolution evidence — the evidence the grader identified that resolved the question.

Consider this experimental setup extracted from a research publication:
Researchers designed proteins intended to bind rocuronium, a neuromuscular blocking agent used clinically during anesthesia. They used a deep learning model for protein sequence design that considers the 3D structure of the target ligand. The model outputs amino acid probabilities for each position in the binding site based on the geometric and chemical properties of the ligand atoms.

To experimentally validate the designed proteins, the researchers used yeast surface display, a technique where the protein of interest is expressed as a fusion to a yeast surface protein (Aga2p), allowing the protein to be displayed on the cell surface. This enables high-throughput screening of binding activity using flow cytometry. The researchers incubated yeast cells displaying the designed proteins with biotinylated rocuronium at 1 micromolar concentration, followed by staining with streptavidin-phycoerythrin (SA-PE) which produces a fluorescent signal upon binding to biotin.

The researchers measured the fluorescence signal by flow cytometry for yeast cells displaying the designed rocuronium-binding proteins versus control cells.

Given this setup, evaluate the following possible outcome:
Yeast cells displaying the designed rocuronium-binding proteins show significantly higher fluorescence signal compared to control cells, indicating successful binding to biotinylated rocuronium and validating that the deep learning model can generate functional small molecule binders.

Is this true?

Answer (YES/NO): YES